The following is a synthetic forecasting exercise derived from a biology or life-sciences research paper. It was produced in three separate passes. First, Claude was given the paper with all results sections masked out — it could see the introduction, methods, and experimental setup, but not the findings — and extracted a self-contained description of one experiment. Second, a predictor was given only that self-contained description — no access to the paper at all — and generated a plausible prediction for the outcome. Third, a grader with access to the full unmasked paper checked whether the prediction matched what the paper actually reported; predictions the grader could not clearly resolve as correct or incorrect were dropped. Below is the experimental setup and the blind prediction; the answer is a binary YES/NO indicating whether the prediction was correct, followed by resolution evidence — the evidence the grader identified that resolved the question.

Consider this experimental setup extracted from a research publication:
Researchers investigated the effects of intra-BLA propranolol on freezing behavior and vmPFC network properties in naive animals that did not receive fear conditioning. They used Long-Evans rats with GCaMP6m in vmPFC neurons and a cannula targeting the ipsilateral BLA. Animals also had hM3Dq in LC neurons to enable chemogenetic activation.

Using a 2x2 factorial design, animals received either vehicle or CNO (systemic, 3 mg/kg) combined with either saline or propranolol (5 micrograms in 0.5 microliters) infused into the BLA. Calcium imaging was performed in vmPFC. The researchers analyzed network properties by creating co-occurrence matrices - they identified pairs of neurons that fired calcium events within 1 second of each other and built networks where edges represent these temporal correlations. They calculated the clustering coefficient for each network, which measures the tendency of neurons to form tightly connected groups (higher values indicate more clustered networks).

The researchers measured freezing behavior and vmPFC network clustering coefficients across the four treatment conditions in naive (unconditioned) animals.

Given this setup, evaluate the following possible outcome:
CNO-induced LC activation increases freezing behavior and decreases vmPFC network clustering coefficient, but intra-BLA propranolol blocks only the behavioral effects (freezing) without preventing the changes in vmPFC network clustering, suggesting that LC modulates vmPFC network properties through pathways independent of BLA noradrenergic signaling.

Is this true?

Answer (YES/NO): NO